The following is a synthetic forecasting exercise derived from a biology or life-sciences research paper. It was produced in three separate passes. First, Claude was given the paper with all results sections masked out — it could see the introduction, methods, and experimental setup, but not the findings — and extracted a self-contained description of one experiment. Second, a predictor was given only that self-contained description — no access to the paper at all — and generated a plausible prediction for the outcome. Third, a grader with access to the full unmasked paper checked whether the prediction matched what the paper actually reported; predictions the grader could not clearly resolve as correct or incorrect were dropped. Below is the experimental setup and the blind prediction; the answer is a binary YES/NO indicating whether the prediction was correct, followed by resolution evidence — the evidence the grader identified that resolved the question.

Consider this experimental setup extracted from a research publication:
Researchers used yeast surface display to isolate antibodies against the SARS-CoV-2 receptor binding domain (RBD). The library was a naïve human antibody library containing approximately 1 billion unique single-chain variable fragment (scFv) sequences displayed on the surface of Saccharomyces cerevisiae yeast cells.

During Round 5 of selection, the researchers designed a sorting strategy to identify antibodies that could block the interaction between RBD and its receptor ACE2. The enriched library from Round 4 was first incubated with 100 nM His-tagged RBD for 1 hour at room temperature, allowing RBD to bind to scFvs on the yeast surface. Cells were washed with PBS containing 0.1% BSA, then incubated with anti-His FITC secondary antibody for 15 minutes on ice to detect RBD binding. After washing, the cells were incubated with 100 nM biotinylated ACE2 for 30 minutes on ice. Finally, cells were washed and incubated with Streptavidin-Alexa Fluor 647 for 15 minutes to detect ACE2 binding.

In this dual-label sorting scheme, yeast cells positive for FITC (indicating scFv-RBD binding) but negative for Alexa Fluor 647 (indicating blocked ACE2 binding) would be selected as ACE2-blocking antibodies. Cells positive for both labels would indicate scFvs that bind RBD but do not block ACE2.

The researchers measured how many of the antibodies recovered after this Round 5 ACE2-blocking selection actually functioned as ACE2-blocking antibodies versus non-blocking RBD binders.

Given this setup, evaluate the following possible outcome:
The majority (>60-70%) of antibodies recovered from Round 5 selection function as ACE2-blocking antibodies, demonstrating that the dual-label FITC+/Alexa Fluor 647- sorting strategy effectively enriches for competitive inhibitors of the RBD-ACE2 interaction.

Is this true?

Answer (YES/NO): NO